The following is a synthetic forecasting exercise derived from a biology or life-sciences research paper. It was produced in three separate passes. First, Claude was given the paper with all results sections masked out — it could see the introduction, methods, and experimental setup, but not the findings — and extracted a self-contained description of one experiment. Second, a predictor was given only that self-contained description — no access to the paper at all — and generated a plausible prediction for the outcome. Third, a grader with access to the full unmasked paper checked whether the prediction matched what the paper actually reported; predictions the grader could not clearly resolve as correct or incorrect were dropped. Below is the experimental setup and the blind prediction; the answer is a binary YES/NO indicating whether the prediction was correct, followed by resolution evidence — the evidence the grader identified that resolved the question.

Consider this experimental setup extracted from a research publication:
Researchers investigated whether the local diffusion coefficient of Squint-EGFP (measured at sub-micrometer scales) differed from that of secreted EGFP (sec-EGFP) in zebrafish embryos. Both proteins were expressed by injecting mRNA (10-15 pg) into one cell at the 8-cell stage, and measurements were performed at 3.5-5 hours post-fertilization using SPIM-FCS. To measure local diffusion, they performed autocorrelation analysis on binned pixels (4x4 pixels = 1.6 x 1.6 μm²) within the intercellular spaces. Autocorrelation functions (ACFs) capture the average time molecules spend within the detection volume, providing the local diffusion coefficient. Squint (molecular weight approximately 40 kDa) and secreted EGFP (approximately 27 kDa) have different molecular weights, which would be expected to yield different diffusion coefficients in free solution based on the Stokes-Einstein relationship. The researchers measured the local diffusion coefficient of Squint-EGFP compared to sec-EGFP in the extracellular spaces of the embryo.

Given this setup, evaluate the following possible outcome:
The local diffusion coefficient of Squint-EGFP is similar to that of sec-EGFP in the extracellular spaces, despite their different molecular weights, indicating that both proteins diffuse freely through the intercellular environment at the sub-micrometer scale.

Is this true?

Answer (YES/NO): NO